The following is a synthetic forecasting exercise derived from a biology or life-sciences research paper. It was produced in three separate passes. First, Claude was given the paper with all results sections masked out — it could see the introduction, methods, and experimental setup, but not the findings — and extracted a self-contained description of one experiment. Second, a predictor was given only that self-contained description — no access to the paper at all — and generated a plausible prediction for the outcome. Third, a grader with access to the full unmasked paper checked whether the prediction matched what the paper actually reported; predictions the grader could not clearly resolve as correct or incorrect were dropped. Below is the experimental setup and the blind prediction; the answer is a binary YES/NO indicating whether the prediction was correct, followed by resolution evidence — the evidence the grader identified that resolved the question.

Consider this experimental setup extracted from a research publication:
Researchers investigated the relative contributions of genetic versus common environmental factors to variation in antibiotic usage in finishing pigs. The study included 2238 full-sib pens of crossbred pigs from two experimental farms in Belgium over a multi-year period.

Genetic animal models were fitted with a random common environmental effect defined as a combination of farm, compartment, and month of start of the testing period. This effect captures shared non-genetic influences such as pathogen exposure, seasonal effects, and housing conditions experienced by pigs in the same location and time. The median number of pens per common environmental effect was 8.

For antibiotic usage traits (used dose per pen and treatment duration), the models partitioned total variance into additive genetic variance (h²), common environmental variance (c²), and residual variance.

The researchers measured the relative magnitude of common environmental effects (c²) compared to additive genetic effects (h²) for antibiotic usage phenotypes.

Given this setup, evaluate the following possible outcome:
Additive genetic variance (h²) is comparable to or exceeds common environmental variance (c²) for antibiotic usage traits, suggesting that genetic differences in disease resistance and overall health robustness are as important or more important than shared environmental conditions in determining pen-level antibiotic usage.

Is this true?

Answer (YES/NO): NO